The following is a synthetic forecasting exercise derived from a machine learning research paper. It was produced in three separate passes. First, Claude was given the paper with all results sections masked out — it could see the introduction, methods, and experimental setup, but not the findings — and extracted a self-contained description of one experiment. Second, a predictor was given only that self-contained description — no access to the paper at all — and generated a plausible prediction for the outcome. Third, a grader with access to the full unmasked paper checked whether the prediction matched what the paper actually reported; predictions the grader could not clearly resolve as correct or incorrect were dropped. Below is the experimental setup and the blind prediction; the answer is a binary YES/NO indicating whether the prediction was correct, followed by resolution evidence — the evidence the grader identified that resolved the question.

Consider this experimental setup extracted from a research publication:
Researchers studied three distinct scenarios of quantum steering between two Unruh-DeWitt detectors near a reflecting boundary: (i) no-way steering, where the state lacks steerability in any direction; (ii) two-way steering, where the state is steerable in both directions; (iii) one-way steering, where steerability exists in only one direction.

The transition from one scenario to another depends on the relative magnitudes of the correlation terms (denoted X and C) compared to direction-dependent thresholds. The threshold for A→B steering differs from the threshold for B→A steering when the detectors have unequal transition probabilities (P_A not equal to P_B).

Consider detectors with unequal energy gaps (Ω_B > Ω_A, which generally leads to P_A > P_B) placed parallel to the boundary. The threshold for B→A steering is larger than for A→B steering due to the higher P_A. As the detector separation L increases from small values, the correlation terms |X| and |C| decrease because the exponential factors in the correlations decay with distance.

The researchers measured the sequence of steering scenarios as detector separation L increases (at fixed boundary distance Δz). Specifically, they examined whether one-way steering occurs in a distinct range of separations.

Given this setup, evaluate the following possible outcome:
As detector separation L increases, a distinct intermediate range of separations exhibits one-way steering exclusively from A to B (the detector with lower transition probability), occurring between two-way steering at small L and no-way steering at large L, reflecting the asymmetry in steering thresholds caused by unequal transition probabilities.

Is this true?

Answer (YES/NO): YES